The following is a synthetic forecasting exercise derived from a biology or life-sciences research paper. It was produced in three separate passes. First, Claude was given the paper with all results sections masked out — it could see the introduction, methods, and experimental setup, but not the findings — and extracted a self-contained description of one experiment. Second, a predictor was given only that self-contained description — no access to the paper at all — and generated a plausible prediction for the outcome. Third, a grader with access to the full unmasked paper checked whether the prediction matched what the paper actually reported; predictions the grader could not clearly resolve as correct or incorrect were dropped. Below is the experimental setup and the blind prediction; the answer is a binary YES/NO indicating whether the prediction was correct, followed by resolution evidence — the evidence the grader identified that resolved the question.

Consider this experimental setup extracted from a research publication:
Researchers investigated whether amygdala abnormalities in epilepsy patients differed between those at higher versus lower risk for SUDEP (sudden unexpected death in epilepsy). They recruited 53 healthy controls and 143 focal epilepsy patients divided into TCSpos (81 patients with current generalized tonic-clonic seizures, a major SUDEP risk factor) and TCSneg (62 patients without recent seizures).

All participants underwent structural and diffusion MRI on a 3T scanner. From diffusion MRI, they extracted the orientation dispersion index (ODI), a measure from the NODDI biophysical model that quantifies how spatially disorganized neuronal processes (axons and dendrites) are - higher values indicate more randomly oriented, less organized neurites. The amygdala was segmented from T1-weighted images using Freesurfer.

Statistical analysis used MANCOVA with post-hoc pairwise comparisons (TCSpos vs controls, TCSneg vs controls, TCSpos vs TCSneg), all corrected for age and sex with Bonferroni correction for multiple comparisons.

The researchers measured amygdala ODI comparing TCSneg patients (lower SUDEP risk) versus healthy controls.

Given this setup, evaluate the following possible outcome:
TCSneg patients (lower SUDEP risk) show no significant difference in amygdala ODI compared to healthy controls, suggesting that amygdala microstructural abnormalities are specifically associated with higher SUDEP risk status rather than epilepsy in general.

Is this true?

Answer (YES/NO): NO